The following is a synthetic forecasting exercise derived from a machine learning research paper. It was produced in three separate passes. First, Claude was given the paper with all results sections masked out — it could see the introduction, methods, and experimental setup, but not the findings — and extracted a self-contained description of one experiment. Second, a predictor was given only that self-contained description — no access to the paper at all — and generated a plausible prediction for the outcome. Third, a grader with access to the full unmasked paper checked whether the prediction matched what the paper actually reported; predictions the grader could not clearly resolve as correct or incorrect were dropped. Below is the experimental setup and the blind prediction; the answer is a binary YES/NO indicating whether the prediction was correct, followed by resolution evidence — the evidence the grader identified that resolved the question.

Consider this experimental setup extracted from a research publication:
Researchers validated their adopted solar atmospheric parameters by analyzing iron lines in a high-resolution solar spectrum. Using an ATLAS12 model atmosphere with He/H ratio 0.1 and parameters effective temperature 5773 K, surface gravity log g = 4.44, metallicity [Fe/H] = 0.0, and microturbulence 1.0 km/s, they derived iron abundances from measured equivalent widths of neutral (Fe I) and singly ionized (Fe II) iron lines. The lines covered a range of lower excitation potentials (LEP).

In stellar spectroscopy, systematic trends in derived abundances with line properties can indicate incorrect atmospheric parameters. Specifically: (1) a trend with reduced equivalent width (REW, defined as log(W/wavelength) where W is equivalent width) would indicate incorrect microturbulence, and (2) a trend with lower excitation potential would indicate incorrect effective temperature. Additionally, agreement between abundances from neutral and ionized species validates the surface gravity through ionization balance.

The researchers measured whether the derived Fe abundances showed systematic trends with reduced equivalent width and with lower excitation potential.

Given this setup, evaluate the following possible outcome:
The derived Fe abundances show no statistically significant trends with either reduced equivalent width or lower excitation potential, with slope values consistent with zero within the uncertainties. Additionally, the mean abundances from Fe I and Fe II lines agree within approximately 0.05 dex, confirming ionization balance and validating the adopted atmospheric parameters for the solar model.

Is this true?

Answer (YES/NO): YES